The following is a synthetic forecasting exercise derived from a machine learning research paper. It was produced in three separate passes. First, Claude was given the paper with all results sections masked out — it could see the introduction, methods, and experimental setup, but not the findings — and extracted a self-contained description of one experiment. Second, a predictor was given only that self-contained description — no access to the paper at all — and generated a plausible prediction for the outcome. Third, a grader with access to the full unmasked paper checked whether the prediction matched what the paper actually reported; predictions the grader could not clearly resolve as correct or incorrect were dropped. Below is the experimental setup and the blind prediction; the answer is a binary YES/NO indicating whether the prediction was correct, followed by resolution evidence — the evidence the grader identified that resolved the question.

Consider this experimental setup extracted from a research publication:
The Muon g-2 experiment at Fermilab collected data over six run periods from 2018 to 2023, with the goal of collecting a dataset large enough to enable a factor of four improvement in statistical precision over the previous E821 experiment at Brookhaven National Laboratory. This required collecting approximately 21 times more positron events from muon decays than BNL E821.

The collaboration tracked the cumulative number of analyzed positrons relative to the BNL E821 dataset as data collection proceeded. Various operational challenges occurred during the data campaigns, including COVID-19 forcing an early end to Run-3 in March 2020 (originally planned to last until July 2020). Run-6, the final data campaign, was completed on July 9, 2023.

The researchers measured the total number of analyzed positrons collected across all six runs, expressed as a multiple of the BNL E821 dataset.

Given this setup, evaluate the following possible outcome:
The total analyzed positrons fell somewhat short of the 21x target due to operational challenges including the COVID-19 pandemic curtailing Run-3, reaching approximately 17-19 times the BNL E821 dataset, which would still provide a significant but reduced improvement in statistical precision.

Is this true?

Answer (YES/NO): NO